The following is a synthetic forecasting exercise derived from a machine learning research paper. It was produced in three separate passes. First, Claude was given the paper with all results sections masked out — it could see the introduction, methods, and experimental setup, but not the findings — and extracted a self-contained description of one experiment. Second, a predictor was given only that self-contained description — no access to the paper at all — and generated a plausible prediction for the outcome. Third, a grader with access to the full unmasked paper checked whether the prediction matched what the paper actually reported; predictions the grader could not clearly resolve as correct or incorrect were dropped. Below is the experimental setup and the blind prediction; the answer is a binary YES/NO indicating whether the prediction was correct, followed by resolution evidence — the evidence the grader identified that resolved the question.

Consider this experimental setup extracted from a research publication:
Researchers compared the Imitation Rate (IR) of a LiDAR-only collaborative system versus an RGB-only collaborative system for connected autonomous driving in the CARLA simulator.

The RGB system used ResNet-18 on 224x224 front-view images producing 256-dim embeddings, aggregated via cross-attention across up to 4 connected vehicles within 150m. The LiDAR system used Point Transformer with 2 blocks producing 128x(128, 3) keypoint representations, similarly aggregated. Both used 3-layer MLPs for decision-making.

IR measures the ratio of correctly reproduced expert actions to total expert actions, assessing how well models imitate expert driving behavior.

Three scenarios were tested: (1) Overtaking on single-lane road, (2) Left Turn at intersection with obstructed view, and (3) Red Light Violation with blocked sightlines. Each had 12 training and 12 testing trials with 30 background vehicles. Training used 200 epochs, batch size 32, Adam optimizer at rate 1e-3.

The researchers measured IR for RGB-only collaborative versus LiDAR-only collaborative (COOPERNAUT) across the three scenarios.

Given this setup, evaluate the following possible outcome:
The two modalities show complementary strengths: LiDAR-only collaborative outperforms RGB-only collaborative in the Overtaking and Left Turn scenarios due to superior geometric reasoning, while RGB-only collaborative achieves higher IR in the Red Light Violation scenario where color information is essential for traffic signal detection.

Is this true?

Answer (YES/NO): NO